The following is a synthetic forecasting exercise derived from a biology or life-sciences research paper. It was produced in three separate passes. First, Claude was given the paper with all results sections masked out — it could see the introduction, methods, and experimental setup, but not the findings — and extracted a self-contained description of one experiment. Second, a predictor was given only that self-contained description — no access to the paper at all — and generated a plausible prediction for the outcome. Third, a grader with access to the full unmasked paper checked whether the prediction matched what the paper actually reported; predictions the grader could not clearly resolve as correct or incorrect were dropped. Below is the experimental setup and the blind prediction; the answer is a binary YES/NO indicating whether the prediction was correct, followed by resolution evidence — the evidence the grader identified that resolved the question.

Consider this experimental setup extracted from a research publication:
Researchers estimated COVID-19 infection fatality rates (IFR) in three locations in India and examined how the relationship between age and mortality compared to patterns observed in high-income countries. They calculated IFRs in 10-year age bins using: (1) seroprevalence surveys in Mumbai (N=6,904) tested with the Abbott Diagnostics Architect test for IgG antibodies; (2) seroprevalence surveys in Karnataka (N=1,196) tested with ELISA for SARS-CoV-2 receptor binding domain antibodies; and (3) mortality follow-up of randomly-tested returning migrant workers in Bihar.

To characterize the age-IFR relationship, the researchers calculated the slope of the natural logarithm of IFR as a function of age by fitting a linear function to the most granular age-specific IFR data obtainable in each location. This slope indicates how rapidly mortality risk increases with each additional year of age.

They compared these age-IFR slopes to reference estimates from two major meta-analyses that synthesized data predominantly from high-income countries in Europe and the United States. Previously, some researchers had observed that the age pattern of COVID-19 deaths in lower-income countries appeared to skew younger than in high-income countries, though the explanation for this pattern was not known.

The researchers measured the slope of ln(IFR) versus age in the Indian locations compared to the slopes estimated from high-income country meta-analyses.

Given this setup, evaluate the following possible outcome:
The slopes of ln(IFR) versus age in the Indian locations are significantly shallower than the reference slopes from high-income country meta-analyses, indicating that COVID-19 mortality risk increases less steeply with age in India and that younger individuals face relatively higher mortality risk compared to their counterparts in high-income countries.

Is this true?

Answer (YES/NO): YES